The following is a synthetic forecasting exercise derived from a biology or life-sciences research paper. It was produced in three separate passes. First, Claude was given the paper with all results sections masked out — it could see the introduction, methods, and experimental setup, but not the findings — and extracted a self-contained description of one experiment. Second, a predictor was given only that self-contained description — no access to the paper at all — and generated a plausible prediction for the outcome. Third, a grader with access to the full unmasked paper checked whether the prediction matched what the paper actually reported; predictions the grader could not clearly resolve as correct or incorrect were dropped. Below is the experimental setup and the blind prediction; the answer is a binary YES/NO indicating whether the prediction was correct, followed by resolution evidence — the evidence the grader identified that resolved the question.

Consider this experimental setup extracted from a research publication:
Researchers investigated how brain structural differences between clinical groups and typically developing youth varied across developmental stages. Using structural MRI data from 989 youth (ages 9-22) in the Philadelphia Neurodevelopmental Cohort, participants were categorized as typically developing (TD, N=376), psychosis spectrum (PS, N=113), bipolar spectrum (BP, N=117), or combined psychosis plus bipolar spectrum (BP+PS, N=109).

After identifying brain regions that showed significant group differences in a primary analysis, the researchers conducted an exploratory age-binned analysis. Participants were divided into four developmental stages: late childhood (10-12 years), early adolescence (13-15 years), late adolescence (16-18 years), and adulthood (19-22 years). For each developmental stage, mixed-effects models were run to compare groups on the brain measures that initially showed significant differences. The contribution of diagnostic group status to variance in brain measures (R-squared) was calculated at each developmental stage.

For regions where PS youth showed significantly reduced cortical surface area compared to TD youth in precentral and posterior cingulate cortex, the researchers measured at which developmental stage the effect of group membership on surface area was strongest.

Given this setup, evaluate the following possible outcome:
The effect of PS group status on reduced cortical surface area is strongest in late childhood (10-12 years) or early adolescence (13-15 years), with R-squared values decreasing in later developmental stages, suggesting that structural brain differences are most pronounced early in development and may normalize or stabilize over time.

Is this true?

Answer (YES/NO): YES